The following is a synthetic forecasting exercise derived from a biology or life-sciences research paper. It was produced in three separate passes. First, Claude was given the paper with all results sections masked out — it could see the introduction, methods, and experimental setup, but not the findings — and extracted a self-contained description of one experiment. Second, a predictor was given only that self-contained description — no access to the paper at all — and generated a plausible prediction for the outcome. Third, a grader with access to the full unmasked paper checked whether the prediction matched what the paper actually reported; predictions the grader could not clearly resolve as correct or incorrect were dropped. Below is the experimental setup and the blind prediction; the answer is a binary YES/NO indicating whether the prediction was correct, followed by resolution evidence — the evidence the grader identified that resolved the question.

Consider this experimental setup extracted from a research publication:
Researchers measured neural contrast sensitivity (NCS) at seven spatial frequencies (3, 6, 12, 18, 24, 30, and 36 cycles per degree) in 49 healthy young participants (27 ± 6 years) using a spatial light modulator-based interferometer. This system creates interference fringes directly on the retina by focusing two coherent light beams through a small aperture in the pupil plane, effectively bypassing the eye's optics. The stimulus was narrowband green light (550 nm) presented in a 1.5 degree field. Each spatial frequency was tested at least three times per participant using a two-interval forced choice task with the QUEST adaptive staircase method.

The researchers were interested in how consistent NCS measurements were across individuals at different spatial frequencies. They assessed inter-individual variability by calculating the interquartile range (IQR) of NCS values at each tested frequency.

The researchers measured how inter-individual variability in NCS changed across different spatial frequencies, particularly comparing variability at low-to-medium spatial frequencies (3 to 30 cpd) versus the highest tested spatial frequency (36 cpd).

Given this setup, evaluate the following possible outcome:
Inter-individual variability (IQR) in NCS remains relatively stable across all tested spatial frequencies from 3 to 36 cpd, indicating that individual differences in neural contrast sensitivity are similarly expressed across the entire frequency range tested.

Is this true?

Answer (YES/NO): NO